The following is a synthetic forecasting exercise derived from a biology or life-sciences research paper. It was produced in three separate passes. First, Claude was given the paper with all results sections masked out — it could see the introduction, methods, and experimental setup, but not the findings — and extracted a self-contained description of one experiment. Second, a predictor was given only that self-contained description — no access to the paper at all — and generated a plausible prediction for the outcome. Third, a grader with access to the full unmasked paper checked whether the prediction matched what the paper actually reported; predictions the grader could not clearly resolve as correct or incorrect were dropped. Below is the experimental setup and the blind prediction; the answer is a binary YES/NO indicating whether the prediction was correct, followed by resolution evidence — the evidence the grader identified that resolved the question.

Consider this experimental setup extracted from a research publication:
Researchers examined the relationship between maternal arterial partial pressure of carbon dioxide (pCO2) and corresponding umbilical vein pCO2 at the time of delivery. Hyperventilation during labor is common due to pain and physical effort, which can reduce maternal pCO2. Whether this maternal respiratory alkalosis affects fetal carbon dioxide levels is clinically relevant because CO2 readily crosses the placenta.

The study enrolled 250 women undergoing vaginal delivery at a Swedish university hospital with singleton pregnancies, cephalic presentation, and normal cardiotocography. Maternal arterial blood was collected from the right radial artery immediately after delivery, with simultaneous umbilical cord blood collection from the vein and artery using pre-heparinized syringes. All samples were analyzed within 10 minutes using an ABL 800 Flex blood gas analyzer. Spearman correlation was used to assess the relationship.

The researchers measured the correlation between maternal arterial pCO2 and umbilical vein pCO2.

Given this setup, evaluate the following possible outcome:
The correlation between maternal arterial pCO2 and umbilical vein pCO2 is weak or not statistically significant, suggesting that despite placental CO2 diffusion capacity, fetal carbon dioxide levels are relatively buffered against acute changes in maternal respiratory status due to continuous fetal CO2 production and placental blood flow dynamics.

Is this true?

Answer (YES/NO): YES